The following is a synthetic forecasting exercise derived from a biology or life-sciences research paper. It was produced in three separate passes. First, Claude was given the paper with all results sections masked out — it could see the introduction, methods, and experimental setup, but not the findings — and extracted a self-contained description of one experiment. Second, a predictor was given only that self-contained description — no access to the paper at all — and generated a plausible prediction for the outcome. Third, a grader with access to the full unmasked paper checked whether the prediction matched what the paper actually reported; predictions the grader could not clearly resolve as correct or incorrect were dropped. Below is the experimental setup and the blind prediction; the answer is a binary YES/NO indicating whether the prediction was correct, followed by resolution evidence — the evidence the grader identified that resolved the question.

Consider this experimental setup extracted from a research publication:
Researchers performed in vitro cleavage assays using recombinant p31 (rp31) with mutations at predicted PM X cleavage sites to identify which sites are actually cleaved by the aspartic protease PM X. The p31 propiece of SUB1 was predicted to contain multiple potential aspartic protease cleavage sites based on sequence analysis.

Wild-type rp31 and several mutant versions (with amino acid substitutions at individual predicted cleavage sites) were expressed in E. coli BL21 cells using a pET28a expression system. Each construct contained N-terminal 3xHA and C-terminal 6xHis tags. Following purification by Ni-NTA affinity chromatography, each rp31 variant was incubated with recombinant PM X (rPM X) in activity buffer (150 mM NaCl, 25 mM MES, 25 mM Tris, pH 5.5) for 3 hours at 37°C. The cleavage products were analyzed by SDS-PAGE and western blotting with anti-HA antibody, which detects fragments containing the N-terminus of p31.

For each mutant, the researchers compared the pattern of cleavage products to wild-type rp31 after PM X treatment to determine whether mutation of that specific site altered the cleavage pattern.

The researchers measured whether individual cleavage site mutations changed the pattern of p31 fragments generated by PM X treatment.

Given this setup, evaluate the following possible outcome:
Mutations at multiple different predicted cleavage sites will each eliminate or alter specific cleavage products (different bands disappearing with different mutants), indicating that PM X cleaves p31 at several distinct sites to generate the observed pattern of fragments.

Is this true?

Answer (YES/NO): YES